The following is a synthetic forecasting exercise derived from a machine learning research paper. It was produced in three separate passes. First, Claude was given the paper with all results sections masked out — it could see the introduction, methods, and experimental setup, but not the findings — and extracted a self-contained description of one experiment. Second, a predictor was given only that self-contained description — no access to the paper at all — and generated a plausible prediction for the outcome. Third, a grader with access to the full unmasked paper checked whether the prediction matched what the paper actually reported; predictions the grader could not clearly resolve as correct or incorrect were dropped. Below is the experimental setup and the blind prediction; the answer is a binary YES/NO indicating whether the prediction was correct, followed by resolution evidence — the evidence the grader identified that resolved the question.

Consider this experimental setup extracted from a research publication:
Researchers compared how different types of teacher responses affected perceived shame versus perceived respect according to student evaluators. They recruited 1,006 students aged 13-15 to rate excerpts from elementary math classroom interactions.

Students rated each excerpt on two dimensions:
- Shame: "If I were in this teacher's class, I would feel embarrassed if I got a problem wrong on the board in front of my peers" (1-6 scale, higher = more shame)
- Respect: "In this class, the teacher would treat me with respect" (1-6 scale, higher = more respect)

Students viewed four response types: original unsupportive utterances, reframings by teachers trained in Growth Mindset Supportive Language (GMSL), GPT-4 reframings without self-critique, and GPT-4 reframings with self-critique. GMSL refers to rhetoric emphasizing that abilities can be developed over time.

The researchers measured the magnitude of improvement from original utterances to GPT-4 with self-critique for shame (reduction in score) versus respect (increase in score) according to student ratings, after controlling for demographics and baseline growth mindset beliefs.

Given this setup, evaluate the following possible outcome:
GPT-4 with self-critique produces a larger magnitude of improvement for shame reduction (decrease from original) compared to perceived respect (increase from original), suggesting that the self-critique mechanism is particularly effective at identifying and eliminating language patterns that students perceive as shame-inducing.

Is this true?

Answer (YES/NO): NO